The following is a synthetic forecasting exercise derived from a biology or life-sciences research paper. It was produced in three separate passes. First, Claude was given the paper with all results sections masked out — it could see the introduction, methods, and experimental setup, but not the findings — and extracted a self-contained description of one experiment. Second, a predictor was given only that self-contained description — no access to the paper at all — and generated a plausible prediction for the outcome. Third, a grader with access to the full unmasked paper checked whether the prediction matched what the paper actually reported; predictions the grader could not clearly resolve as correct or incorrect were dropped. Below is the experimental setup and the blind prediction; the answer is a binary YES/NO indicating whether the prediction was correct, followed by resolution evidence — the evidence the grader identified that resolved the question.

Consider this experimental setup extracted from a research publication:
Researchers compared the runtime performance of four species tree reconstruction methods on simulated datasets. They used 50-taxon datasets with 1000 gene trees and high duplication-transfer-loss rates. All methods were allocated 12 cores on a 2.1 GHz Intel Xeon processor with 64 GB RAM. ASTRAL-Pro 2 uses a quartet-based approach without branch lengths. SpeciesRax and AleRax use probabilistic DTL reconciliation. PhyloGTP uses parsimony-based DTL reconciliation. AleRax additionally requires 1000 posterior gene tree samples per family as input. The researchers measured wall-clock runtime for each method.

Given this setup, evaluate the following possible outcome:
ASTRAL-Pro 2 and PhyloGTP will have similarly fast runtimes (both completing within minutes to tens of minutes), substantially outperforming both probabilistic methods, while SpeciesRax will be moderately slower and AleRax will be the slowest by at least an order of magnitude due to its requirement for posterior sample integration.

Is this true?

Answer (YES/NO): NO